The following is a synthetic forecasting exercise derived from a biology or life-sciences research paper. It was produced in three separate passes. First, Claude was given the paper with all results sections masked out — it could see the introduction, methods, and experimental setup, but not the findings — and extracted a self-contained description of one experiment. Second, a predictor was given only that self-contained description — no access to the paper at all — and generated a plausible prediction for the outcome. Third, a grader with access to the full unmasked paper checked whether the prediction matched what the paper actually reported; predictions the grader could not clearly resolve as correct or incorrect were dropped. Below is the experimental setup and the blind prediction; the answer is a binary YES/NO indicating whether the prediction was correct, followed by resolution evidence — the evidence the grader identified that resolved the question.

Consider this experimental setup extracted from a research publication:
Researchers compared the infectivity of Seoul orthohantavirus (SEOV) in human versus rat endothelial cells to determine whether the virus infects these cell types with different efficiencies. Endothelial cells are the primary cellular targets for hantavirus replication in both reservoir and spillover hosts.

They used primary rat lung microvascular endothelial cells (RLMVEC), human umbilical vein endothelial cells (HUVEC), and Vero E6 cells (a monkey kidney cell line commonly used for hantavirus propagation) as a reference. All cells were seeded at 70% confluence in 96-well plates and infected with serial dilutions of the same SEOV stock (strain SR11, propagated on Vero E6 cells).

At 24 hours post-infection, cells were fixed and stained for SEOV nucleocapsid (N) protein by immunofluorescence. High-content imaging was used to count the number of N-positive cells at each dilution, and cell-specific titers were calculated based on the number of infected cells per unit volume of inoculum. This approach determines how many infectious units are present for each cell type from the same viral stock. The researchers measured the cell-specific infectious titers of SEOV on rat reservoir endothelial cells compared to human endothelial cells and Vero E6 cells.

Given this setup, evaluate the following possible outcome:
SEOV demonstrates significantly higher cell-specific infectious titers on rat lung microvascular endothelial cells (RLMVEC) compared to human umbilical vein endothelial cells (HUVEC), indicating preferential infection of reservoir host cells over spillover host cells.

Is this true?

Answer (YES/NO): YES